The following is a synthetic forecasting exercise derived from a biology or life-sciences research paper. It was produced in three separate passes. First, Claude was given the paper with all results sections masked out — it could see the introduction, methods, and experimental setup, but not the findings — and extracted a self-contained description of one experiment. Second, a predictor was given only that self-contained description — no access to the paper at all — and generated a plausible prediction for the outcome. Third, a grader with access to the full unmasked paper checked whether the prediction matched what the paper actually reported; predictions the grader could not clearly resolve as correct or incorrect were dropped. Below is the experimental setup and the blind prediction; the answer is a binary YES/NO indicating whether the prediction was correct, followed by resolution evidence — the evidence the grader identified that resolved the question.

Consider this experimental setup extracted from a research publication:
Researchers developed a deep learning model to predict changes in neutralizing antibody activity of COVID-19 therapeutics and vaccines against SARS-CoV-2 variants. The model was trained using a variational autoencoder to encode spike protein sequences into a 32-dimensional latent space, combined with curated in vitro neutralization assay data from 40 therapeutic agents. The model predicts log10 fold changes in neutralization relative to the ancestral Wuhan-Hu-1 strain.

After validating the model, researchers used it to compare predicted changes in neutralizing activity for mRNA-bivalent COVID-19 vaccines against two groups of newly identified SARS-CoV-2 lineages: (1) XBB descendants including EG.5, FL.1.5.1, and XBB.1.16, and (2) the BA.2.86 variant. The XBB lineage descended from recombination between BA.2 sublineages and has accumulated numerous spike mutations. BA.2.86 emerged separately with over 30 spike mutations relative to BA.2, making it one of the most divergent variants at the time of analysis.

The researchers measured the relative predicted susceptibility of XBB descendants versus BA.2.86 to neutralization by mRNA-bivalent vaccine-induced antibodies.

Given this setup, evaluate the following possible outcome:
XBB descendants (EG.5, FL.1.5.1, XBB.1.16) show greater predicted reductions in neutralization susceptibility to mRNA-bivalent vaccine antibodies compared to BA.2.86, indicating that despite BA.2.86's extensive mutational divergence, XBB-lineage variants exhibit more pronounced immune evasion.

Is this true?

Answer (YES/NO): YES